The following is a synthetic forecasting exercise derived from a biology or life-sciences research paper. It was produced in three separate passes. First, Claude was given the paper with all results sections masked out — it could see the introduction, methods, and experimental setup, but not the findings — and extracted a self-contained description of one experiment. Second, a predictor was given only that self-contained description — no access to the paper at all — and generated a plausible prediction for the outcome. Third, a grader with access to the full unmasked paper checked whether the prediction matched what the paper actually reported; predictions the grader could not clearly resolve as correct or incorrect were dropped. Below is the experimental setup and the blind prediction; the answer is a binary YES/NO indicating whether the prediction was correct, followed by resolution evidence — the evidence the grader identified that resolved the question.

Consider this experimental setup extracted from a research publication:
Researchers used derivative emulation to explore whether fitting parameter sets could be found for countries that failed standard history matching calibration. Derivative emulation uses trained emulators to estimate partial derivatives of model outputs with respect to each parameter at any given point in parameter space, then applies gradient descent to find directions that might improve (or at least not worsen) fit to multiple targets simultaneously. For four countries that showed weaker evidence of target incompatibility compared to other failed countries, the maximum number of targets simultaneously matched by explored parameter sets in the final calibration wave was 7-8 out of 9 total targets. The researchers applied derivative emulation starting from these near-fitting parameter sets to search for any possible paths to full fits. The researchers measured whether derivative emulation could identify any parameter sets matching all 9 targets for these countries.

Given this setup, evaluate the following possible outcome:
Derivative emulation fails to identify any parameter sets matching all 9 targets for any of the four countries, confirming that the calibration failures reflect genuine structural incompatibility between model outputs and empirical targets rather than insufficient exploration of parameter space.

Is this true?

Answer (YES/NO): YES